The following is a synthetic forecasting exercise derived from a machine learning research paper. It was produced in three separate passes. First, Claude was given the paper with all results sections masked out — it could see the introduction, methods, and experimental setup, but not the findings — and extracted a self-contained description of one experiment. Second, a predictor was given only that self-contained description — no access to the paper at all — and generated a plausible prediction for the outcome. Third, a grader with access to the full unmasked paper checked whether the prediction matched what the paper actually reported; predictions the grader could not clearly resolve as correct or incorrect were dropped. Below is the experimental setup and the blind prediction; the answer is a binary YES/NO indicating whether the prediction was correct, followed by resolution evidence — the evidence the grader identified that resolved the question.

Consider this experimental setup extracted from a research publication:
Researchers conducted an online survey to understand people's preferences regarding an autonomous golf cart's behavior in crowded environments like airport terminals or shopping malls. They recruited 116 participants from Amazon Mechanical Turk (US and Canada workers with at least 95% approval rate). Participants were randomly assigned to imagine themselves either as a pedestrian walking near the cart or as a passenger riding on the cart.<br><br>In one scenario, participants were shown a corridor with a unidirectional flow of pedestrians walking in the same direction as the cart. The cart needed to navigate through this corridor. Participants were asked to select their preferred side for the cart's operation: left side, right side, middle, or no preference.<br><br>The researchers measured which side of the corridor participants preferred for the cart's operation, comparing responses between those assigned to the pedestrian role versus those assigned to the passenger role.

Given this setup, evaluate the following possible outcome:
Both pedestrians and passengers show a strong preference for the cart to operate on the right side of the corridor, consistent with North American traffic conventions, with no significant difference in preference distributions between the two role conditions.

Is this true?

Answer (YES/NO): NO